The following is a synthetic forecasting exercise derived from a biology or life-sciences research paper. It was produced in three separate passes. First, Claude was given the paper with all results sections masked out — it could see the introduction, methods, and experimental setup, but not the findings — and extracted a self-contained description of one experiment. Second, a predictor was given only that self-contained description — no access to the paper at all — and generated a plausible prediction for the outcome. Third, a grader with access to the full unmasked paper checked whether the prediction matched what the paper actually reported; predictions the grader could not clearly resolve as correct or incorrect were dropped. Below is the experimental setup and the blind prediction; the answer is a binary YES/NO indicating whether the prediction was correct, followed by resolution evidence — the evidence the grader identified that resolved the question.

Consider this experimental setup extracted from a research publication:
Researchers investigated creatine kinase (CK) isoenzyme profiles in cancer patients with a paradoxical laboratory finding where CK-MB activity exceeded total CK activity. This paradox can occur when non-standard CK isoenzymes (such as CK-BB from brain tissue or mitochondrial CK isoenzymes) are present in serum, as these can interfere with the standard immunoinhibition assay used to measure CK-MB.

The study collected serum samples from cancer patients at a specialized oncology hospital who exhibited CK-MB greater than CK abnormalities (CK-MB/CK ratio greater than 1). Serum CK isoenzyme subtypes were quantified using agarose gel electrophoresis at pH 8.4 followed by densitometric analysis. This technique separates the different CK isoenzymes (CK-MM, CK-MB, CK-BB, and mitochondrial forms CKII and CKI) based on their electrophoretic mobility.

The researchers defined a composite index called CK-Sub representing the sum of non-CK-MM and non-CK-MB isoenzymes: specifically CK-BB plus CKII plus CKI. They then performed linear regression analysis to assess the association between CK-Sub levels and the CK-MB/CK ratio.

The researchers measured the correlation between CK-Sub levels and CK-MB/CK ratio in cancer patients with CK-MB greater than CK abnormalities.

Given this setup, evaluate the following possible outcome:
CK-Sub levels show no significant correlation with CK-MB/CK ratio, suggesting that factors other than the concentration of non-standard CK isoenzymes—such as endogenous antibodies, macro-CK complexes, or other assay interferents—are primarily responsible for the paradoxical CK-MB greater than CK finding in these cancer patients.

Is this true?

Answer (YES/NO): NO